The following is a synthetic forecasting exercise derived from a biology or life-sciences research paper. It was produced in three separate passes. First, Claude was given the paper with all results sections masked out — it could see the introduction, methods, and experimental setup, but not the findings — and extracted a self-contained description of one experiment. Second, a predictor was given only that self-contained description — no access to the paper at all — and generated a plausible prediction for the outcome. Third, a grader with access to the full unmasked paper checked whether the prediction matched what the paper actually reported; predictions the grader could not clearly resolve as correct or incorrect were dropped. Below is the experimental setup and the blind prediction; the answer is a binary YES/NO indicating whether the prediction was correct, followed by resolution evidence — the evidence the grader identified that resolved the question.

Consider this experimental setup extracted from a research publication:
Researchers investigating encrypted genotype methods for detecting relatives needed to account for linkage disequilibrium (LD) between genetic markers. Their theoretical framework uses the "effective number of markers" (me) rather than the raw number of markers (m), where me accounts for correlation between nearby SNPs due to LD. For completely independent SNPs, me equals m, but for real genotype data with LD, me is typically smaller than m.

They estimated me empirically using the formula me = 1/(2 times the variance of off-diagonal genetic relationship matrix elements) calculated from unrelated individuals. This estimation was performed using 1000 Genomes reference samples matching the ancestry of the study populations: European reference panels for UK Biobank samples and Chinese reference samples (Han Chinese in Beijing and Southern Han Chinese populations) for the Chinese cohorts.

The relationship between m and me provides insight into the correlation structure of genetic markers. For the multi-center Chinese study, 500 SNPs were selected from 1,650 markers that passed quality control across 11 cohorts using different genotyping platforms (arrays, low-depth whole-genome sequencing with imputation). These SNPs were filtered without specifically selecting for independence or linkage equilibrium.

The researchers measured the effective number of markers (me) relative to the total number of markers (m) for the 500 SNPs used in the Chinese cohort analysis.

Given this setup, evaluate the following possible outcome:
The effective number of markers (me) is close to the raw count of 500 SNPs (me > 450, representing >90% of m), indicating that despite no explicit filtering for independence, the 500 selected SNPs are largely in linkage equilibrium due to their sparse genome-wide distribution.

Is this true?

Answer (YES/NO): YES